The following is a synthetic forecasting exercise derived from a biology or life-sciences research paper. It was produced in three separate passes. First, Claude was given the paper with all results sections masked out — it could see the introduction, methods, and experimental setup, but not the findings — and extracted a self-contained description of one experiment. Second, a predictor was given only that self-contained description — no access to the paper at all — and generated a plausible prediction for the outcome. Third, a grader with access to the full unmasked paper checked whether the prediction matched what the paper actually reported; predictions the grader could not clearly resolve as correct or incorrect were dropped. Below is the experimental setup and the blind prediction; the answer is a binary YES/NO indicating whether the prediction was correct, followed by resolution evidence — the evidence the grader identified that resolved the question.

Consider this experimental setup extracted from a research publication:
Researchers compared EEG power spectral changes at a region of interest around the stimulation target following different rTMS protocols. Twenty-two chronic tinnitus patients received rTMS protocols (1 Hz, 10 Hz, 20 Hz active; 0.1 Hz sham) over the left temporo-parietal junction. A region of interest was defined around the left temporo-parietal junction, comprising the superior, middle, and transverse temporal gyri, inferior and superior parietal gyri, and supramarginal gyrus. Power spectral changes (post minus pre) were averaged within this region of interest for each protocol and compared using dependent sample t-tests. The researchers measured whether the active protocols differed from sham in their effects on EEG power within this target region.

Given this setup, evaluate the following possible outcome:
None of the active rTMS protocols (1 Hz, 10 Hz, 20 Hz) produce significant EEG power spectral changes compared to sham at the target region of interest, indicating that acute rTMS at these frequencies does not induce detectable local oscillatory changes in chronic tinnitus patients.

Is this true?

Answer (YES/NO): NO